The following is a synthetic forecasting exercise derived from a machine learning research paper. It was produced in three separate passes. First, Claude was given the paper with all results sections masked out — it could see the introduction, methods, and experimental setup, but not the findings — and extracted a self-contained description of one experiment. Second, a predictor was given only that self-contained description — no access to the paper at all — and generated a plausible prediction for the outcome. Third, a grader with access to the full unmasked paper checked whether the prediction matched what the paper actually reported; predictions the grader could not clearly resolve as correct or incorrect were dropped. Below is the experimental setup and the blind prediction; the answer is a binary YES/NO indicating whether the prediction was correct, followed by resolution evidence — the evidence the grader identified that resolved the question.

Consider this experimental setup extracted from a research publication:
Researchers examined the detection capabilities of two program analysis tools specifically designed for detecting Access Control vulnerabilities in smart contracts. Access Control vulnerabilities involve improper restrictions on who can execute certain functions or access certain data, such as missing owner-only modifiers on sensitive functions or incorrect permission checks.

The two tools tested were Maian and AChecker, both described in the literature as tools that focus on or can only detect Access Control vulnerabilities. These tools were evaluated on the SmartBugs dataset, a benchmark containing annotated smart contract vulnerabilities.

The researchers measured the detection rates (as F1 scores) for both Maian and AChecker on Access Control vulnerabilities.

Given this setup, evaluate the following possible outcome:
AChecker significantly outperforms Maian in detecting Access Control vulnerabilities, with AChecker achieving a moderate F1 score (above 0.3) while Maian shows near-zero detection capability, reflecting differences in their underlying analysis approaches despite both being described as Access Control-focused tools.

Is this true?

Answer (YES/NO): NO